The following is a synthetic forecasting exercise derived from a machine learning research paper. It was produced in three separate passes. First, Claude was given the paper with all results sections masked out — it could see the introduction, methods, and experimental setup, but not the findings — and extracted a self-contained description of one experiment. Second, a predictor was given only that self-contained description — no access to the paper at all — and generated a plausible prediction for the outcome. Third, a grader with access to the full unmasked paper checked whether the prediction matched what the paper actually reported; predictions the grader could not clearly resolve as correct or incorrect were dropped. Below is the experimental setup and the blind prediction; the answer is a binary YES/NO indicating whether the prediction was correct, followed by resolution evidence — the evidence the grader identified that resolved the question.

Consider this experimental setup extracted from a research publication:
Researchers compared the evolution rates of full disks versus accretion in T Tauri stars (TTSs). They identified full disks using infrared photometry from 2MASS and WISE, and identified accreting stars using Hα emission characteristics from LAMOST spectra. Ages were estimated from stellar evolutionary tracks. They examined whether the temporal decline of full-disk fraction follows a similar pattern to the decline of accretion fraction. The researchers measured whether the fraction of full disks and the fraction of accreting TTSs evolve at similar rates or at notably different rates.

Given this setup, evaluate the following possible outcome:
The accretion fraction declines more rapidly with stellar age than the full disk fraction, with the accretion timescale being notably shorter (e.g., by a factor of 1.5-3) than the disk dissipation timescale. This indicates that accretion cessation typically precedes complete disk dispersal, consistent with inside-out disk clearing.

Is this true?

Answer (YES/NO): NO